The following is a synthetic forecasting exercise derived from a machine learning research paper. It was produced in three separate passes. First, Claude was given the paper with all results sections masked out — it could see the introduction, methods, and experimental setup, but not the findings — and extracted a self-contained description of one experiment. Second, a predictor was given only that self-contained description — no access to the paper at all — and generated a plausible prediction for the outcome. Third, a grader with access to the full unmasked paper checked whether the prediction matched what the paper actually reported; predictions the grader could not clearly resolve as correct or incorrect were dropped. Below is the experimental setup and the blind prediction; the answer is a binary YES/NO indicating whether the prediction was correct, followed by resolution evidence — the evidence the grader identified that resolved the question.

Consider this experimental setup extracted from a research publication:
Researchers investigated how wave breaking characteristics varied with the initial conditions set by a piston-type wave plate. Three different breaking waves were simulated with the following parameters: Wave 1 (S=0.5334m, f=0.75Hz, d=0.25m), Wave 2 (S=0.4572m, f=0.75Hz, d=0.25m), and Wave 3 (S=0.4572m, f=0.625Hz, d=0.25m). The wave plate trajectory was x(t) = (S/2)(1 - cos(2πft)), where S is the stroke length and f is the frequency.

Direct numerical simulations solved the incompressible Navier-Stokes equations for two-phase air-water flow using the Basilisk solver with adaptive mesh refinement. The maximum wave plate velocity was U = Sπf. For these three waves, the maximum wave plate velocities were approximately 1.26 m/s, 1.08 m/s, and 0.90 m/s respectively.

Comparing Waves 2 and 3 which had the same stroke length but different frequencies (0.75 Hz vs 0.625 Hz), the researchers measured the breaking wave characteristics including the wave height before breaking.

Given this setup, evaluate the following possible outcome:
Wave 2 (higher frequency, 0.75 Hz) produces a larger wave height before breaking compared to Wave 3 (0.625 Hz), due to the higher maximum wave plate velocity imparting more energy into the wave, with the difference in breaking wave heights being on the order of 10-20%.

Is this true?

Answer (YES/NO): YES